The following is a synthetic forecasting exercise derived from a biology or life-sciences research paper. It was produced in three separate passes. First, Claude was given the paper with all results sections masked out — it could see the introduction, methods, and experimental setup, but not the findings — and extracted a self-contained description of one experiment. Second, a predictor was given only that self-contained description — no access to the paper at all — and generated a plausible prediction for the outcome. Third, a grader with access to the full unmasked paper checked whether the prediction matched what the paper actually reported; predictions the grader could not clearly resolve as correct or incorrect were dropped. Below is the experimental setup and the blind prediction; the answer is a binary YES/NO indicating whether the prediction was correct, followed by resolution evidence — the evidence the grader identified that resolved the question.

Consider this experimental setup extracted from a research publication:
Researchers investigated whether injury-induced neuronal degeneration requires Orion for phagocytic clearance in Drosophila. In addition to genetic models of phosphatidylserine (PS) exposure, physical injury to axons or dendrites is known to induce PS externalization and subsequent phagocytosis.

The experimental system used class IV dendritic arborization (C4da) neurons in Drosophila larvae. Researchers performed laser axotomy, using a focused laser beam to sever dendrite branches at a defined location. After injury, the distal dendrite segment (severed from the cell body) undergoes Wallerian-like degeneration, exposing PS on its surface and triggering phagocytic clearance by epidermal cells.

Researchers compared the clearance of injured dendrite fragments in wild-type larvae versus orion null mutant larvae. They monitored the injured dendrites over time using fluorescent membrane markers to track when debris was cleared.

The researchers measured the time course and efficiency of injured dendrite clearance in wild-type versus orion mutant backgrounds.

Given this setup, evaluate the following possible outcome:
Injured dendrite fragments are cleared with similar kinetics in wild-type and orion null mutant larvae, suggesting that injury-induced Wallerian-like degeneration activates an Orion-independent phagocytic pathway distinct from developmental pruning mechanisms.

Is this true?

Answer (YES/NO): NO